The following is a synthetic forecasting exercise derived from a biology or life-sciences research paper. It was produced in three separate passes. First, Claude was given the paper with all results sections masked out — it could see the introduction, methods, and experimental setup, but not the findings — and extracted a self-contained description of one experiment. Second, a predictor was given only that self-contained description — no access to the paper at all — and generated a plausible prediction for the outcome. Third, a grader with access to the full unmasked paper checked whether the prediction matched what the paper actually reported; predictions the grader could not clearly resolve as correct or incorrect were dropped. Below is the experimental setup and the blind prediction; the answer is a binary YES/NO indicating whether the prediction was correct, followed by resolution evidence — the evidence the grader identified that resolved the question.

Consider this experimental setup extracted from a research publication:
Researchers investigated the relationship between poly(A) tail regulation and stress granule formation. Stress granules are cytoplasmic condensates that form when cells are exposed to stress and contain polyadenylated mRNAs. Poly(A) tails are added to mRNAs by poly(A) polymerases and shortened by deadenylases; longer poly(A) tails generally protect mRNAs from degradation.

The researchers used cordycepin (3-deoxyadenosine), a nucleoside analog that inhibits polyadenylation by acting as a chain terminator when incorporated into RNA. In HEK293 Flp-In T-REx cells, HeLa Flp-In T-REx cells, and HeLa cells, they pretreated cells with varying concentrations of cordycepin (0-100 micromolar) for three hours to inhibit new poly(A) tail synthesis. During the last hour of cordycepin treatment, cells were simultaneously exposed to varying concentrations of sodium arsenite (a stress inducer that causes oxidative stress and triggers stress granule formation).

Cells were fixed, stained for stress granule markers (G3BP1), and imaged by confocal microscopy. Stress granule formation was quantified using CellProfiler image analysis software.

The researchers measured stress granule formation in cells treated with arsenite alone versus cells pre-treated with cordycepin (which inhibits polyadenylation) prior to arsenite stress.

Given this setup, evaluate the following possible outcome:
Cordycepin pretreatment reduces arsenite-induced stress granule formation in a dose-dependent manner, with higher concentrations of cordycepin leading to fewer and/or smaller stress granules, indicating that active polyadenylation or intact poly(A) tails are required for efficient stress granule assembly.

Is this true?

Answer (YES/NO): YES